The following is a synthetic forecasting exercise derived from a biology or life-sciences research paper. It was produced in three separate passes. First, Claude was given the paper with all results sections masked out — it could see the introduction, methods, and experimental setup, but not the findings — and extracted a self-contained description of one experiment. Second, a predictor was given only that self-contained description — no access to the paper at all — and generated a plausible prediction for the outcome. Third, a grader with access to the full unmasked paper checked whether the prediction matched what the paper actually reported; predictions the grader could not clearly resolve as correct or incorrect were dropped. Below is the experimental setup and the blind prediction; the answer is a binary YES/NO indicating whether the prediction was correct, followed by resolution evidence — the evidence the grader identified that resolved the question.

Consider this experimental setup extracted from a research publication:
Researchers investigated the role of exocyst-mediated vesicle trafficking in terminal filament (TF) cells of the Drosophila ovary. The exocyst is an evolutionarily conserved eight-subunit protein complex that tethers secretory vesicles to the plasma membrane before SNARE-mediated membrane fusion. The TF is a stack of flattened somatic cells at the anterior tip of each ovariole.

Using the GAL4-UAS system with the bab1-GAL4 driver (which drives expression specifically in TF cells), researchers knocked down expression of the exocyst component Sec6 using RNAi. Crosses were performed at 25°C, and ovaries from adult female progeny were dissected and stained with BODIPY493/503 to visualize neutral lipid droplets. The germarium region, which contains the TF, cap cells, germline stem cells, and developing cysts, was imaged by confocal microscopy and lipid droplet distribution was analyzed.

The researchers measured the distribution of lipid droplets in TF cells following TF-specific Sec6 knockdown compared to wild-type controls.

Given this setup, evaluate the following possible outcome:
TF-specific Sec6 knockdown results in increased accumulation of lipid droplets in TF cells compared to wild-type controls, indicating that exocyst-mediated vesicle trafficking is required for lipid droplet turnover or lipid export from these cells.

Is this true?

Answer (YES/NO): YES